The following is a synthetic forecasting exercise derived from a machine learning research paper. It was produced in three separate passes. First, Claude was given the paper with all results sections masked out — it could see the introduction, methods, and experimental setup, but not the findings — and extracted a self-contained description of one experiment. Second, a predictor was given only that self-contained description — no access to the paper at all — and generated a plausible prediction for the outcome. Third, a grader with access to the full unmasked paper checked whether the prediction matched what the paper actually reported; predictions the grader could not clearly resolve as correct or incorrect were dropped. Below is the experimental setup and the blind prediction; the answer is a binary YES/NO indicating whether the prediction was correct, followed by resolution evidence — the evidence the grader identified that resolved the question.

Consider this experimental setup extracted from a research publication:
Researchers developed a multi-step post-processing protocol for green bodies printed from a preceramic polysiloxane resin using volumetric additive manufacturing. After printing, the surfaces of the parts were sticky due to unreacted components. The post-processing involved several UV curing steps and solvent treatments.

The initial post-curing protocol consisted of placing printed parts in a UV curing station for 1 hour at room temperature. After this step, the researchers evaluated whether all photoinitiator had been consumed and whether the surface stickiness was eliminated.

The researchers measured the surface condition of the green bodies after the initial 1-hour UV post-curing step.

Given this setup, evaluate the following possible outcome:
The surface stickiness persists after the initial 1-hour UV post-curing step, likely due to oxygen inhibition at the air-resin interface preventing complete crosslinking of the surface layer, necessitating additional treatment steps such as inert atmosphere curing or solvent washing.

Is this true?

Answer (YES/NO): YES